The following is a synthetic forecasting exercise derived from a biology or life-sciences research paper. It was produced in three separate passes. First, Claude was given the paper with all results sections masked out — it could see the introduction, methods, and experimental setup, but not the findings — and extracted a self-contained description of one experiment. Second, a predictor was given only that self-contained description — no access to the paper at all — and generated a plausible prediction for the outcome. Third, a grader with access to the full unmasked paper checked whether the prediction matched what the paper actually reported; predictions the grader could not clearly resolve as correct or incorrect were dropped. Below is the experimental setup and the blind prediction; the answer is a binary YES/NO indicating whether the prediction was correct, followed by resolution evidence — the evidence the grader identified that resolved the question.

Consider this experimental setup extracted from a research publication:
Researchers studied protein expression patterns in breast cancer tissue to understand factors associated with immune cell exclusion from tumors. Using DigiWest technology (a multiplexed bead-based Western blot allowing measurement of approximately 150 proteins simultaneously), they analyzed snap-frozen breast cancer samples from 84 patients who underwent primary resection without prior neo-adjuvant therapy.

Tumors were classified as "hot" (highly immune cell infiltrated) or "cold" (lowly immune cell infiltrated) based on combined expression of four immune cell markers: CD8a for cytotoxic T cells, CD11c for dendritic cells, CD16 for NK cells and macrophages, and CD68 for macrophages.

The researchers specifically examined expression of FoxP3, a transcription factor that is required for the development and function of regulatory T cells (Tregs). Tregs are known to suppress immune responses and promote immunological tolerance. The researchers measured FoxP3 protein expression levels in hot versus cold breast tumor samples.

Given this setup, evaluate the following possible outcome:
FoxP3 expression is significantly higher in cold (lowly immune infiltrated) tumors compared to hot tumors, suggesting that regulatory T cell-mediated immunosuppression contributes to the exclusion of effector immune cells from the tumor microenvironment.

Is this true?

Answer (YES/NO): YES